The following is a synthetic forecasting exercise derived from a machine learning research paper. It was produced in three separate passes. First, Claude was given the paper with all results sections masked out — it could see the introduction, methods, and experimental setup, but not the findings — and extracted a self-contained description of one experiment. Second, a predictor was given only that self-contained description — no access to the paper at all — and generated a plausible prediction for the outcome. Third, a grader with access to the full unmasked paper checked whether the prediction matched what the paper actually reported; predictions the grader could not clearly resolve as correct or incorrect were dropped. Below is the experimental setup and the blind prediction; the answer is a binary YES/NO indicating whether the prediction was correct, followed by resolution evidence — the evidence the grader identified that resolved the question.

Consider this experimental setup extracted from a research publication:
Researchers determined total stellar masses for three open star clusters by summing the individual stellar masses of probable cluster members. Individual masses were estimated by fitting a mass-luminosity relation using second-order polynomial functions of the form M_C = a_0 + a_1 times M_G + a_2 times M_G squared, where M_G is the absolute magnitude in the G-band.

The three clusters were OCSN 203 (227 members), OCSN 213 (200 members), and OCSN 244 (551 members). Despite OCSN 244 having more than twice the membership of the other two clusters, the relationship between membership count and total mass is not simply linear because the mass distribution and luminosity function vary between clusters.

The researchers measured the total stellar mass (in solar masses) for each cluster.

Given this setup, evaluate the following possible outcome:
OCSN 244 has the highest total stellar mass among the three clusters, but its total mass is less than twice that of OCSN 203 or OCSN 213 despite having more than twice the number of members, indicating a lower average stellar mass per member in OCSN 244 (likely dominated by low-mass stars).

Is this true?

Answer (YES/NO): NO